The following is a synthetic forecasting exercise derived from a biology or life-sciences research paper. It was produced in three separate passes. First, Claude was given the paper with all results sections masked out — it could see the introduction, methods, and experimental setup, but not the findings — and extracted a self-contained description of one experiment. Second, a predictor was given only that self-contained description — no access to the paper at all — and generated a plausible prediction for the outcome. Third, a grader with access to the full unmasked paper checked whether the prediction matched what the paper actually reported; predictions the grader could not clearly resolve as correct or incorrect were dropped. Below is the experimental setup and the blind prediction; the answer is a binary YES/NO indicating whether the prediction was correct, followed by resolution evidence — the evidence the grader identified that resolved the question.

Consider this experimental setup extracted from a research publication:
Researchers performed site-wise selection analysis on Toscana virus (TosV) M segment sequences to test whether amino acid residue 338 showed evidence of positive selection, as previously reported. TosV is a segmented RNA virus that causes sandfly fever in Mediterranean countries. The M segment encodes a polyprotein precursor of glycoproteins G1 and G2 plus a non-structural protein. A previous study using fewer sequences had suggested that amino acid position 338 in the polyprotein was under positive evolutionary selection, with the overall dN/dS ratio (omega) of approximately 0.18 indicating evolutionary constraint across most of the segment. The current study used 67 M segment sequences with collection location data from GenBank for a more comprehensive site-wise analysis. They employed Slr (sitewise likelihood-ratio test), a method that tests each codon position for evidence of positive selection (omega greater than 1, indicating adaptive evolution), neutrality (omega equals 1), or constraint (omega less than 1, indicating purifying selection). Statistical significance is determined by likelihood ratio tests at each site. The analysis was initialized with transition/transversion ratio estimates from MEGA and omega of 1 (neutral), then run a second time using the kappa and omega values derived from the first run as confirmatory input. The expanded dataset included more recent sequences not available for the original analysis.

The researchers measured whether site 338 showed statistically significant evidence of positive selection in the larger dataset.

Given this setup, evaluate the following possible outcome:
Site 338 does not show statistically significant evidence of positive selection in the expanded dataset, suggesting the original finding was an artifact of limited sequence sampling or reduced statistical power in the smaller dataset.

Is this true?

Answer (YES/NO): YES